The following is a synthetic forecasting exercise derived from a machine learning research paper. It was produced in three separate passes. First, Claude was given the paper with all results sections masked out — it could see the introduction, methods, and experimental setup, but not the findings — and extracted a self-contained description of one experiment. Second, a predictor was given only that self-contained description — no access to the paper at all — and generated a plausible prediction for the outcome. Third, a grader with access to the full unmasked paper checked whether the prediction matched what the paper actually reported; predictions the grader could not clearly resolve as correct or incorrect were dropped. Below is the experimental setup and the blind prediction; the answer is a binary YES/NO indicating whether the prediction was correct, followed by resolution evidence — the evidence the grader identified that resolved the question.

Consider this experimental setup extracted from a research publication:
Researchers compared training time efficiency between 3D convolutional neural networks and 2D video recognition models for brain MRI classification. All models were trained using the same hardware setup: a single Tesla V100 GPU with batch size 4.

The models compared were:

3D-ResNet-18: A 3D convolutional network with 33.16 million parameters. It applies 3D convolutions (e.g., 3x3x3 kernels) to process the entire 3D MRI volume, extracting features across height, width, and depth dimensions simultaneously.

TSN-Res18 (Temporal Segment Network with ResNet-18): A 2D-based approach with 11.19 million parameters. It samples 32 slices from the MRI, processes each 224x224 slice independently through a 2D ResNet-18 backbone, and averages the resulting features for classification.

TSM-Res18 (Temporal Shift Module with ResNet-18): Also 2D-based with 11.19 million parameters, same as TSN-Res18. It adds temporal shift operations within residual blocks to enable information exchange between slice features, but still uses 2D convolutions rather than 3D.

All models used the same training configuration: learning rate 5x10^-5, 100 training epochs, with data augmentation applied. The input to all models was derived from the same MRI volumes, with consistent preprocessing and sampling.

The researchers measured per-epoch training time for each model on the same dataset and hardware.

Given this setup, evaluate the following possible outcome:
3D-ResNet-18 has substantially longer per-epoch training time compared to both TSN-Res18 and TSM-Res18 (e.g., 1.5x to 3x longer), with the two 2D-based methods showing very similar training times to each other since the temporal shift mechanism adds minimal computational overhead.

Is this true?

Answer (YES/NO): YES